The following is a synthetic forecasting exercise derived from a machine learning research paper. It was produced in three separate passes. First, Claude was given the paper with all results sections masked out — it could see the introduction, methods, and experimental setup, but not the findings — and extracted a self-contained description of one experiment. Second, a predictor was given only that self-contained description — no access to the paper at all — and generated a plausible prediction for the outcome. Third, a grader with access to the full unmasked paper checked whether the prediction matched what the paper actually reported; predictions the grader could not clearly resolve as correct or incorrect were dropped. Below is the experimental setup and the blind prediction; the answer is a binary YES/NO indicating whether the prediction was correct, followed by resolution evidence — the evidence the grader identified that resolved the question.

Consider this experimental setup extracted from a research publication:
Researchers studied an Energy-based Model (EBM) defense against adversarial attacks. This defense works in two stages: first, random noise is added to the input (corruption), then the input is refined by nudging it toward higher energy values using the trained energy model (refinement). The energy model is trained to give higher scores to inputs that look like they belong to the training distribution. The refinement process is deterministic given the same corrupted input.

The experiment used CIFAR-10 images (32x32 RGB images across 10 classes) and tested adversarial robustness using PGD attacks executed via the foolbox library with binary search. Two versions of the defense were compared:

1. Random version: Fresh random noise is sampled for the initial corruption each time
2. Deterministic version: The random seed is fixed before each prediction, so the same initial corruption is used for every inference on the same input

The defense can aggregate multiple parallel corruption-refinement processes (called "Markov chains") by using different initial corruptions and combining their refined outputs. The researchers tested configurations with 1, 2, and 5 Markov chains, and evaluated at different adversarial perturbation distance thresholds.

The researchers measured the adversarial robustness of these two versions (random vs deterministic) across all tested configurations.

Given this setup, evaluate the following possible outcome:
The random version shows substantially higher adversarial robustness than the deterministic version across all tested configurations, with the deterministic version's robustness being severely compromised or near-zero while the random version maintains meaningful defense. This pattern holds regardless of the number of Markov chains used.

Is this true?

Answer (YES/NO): NO